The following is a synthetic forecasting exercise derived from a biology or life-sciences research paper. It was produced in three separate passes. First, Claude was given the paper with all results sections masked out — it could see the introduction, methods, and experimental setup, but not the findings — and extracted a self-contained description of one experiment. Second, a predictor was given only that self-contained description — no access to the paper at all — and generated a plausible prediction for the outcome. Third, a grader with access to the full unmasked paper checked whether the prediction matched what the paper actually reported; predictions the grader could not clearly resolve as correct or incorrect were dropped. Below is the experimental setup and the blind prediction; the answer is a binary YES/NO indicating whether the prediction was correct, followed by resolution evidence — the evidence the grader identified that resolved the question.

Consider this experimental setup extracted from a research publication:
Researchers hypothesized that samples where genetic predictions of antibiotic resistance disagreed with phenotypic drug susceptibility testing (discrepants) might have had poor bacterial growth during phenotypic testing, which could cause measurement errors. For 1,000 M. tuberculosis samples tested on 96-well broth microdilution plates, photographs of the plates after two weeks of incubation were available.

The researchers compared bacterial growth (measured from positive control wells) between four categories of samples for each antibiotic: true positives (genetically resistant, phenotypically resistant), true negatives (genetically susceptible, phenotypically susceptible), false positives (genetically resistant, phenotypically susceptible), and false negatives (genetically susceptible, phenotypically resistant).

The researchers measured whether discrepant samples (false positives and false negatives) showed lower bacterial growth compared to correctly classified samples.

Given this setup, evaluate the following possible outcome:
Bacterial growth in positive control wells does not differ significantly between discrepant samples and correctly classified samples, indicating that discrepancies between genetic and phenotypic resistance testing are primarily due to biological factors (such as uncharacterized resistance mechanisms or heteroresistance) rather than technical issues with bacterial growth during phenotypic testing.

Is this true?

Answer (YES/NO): NO